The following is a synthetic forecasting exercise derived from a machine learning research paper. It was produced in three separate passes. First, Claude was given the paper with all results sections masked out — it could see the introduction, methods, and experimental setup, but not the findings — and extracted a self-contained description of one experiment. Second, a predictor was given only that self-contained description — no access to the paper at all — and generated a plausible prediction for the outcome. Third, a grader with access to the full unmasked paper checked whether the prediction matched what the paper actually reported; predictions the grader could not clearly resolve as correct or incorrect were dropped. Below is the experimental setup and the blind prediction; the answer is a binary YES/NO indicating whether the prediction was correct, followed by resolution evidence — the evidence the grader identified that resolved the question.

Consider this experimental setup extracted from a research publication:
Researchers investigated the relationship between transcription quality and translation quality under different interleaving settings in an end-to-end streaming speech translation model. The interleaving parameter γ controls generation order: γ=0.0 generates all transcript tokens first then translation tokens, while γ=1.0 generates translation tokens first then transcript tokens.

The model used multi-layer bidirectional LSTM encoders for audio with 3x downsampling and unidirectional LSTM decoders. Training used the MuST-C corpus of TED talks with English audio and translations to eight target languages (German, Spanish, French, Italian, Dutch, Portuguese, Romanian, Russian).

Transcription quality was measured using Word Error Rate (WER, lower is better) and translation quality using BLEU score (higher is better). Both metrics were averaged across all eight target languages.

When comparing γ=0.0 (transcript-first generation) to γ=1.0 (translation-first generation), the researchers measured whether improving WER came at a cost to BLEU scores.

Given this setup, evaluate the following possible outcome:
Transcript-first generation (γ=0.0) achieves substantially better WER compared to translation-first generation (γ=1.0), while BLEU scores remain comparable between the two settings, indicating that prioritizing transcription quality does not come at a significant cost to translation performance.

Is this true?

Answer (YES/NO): NO